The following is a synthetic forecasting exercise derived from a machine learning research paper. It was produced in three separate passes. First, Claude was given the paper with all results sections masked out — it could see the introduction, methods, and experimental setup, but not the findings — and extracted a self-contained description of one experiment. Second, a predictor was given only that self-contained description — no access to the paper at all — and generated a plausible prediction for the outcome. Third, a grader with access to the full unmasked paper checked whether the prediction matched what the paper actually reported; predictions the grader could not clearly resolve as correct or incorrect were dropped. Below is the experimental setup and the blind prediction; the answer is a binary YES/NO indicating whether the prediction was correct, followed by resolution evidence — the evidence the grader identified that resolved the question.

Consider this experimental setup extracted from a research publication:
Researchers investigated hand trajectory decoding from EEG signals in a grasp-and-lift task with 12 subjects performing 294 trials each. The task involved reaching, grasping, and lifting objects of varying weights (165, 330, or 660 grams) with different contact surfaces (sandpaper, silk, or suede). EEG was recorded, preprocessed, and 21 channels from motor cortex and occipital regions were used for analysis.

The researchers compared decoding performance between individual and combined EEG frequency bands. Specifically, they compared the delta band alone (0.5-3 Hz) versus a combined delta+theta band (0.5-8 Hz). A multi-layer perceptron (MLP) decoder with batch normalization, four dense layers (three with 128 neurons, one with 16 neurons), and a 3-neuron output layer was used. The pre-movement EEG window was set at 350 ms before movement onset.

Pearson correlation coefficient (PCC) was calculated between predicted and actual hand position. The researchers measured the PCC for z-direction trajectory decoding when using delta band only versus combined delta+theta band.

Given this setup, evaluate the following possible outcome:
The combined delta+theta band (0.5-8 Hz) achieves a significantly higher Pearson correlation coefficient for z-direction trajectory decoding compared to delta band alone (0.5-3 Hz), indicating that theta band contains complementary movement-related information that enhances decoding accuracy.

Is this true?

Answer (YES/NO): NO